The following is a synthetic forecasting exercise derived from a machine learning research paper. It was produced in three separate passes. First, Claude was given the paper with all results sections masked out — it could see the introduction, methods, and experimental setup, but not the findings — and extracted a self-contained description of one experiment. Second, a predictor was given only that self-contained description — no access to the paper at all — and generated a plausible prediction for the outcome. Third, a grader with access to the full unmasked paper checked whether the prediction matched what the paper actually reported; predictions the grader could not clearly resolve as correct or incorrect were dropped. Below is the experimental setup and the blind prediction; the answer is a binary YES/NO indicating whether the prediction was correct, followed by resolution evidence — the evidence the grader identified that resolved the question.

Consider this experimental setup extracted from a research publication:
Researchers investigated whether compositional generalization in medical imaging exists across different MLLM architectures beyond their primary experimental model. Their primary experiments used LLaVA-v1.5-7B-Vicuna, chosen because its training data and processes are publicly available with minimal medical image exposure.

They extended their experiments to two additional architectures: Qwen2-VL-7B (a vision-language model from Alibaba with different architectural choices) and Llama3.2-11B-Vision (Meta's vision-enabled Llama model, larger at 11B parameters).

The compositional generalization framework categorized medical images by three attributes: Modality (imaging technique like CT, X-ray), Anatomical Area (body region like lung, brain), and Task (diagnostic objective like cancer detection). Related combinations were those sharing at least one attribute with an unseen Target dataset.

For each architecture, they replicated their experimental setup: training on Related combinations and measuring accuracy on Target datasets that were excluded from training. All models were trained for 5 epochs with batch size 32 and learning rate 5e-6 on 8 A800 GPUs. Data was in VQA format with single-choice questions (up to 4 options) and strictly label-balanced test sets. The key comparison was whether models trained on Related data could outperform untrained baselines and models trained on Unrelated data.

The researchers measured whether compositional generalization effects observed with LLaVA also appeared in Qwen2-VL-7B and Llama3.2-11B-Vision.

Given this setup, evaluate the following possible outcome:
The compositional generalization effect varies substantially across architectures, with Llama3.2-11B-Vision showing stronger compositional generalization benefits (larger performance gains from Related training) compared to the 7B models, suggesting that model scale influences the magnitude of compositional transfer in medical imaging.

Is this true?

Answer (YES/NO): NO